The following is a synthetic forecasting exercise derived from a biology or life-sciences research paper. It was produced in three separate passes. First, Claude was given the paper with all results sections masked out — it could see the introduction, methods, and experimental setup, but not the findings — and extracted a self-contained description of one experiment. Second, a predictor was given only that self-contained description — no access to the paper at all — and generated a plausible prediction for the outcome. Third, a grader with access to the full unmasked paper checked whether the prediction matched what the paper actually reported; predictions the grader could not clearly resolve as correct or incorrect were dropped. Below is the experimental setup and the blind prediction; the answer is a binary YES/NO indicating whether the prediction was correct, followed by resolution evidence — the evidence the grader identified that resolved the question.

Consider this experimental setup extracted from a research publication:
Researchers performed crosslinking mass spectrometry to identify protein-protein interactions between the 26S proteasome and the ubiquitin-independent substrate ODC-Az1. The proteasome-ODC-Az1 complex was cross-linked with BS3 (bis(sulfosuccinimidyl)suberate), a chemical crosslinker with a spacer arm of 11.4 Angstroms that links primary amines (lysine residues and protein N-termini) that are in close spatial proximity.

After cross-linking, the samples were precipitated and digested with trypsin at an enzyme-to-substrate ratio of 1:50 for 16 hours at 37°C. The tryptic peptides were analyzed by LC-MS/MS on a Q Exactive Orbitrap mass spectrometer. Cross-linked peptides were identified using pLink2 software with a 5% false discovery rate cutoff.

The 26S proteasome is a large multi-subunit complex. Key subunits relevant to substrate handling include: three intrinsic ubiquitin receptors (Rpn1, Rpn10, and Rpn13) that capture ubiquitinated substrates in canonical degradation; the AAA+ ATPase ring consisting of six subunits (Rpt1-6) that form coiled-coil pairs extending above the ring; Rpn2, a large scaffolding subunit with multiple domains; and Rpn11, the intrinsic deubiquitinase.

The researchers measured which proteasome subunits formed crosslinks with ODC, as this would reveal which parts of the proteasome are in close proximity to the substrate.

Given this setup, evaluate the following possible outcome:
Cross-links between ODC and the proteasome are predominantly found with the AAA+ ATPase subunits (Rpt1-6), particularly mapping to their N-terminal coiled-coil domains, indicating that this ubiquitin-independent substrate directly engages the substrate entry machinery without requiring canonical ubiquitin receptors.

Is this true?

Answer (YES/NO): NO